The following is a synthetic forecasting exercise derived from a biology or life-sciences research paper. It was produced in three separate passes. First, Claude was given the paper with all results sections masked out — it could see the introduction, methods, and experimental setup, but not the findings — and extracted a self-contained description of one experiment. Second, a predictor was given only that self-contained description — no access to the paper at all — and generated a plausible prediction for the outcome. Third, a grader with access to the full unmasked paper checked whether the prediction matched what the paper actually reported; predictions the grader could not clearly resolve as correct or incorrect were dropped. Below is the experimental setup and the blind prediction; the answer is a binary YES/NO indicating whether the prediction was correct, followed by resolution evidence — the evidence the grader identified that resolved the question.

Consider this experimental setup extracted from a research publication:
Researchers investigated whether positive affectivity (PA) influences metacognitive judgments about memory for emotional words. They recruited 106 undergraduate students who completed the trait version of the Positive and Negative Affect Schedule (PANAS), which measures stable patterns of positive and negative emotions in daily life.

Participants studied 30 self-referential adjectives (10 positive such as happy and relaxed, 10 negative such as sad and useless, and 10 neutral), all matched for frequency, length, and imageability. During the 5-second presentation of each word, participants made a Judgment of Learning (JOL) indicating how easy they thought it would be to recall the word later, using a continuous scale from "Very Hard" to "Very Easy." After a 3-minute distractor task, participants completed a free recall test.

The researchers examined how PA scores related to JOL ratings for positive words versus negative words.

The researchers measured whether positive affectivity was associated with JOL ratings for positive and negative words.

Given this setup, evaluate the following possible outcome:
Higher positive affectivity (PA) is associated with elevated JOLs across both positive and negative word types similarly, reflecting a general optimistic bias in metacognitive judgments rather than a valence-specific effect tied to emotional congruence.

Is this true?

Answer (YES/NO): NO